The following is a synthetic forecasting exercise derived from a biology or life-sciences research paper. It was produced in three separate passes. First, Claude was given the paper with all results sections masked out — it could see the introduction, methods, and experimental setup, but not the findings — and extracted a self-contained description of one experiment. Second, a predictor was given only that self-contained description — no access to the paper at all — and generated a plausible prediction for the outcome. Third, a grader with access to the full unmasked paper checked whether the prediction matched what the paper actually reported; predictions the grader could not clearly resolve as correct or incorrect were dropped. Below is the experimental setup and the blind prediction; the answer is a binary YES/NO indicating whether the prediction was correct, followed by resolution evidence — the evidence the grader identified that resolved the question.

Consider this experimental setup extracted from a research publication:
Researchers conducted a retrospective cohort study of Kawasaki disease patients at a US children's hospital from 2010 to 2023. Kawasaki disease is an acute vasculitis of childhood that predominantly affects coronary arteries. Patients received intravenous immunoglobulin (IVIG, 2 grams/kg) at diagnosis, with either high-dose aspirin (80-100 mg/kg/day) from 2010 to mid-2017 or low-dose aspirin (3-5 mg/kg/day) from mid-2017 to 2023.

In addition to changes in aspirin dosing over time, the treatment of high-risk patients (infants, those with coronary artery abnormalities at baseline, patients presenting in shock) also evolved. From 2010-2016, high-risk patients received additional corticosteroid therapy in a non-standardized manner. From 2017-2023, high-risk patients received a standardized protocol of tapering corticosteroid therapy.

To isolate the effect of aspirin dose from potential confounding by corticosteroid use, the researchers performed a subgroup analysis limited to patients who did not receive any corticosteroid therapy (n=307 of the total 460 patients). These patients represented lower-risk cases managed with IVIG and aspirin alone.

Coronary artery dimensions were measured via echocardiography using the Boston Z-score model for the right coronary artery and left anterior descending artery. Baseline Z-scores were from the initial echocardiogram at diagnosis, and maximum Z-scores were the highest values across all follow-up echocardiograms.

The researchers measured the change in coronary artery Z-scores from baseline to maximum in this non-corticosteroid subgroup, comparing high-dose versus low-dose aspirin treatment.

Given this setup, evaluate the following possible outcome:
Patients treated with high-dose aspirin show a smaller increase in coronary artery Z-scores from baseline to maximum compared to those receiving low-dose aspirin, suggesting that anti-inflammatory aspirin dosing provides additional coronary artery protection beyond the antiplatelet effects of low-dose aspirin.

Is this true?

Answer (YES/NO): NO